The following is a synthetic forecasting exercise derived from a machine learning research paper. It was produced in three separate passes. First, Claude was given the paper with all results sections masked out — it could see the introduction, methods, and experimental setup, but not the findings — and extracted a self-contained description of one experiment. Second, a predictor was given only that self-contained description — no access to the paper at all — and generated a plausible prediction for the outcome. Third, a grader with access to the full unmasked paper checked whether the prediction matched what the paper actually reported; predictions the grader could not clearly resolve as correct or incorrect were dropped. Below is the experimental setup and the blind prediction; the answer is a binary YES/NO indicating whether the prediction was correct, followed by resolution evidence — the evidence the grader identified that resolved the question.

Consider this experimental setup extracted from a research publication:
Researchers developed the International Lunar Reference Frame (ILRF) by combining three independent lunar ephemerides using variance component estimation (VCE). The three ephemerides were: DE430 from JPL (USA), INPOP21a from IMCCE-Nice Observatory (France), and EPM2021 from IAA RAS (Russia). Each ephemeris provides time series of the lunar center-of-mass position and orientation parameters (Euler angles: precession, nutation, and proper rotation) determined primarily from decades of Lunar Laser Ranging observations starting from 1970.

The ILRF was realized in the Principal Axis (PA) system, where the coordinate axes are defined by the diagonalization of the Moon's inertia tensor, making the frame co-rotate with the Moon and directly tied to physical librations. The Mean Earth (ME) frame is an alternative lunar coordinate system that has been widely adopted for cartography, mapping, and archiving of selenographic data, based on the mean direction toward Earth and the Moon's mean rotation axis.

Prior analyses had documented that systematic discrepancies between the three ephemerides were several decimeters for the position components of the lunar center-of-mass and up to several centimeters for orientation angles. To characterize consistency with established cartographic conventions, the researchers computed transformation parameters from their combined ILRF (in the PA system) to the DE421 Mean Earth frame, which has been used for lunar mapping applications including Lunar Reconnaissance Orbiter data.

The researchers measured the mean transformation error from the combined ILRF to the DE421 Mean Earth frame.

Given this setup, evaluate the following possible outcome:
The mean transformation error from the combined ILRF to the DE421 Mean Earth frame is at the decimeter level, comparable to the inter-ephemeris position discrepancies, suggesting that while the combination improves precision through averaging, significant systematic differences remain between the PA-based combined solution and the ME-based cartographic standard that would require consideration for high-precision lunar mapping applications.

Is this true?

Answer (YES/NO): NO